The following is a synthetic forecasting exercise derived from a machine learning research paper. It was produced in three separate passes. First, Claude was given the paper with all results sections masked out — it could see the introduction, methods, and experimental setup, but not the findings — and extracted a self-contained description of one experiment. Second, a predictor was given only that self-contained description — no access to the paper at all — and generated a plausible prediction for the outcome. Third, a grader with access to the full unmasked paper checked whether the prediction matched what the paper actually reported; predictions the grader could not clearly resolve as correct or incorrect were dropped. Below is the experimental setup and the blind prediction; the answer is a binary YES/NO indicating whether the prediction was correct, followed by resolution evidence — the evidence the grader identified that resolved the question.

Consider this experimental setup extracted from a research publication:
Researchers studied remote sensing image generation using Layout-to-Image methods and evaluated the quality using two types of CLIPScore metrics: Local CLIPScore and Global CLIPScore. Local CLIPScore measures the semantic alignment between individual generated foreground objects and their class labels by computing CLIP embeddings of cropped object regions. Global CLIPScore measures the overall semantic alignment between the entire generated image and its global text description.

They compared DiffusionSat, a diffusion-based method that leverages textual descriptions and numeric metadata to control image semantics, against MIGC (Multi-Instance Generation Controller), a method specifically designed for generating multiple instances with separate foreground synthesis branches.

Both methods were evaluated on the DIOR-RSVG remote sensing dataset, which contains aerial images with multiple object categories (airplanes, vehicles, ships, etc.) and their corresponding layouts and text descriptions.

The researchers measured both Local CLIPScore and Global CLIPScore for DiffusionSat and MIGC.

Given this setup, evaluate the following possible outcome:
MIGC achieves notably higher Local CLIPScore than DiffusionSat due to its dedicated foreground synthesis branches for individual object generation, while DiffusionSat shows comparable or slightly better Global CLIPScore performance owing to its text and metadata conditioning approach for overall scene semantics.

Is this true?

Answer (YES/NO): YES